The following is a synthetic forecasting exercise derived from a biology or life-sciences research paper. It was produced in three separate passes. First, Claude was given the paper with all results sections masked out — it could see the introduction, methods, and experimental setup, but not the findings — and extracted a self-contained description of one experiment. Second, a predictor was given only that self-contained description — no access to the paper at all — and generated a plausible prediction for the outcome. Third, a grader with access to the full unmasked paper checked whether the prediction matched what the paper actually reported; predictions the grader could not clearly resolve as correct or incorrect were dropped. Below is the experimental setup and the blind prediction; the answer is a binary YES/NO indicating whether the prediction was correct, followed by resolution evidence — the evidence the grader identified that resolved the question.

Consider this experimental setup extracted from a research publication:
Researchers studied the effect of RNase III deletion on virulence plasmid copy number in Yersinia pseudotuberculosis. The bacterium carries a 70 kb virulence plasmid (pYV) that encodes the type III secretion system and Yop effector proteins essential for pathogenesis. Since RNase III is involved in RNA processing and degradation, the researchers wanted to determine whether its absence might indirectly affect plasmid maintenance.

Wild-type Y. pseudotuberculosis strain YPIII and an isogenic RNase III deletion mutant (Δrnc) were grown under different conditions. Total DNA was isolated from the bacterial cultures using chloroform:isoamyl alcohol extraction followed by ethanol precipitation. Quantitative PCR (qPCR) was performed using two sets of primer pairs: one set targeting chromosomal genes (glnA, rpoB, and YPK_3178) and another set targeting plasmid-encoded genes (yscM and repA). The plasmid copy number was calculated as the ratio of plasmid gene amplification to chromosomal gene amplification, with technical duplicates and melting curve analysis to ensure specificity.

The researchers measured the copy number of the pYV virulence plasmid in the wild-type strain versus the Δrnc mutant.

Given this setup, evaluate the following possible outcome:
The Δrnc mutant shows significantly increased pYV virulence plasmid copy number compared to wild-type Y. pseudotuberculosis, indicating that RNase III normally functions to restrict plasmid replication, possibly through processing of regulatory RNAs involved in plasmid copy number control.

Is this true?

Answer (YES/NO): NO